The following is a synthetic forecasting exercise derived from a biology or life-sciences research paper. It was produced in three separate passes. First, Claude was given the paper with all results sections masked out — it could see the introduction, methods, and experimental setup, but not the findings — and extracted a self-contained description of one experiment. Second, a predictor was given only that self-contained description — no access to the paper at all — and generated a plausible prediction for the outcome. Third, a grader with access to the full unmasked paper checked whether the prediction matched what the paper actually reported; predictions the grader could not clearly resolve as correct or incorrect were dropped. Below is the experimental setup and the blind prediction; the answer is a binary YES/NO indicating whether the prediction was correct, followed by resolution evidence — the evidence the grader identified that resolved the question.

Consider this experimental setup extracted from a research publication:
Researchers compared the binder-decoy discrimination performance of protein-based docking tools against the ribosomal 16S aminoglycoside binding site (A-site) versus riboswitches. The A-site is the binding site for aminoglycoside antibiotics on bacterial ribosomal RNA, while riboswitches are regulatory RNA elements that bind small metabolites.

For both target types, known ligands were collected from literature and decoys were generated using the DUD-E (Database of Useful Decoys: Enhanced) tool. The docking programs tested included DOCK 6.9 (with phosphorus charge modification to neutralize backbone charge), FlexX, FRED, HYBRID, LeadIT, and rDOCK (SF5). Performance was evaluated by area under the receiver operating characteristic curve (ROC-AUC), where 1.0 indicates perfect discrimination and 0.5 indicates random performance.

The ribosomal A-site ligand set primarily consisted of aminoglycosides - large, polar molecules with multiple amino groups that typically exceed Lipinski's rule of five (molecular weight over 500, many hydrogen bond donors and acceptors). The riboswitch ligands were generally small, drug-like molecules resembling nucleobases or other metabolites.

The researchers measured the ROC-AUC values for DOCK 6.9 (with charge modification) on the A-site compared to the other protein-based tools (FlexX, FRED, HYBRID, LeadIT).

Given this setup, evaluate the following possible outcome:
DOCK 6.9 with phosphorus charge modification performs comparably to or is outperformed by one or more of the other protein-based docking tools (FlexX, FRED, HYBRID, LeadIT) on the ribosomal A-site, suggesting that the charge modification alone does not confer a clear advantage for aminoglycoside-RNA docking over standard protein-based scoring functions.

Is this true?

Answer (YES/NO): NO